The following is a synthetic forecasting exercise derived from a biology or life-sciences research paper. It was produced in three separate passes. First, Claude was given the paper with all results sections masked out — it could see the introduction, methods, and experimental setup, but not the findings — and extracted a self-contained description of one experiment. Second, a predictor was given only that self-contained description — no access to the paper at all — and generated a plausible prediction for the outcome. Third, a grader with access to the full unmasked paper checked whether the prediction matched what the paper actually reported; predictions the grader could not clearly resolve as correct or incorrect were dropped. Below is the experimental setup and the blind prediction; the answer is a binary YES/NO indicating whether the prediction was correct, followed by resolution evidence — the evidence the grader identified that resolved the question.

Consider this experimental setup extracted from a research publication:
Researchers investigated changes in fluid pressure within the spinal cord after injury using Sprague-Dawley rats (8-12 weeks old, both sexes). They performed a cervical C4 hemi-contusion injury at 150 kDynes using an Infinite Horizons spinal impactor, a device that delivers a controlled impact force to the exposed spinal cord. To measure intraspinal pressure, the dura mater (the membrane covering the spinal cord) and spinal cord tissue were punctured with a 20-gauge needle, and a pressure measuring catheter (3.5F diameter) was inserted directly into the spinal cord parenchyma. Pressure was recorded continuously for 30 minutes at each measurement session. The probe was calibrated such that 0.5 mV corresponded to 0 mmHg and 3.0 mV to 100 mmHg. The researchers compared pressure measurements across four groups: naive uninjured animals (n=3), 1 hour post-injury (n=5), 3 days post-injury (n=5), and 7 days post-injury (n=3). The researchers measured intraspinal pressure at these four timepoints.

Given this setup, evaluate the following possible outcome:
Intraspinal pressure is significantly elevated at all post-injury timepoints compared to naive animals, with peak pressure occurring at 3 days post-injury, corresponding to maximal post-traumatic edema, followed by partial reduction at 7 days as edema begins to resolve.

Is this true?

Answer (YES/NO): NO